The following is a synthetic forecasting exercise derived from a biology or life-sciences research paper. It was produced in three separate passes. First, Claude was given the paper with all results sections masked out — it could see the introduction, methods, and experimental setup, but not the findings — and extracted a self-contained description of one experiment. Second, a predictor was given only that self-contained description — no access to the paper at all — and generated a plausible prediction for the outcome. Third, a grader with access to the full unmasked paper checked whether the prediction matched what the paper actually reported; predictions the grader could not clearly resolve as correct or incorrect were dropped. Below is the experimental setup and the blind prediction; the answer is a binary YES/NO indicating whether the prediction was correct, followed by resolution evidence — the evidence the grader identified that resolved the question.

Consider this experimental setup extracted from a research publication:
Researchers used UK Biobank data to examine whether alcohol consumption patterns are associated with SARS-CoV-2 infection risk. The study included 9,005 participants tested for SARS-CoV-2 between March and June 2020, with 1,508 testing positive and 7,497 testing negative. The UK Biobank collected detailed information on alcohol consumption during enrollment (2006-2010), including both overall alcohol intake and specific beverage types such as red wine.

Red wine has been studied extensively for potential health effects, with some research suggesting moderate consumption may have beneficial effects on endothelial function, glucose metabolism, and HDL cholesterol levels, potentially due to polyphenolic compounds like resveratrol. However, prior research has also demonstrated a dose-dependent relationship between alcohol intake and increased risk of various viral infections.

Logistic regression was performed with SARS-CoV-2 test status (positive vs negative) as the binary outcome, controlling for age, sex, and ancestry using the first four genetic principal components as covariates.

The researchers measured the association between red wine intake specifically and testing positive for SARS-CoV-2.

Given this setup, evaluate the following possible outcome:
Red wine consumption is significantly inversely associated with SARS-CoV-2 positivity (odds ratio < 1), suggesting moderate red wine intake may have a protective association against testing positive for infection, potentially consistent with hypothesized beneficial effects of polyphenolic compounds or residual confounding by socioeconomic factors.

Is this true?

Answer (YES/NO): YES